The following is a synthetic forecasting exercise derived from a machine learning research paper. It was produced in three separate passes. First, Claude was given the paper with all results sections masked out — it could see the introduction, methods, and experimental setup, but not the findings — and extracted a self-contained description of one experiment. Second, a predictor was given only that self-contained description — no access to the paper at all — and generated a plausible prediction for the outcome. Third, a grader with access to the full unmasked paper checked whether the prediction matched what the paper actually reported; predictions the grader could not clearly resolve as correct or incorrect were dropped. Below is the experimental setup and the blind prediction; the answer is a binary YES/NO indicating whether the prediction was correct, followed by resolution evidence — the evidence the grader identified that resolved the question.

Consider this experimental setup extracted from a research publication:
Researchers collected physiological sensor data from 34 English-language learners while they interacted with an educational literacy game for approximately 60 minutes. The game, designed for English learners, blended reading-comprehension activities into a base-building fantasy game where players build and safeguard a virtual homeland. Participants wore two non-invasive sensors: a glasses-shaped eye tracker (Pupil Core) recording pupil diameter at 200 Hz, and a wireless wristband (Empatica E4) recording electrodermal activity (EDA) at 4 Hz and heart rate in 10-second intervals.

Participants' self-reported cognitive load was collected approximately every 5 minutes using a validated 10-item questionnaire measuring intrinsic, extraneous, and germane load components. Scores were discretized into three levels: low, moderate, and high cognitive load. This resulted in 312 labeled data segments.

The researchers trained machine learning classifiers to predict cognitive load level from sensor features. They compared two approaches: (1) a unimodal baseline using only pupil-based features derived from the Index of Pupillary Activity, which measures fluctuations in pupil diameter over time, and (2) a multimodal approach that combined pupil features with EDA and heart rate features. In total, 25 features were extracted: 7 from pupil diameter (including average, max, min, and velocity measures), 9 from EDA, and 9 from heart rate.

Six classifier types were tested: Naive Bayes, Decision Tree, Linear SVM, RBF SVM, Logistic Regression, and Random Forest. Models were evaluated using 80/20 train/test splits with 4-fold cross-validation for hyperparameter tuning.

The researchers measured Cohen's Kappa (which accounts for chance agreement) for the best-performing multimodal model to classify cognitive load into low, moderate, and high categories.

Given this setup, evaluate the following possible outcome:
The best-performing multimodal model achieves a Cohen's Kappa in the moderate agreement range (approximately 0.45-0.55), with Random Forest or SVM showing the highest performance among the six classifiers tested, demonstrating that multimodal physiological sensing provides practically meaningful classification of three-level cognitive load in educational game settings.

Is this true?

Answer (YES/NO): NO